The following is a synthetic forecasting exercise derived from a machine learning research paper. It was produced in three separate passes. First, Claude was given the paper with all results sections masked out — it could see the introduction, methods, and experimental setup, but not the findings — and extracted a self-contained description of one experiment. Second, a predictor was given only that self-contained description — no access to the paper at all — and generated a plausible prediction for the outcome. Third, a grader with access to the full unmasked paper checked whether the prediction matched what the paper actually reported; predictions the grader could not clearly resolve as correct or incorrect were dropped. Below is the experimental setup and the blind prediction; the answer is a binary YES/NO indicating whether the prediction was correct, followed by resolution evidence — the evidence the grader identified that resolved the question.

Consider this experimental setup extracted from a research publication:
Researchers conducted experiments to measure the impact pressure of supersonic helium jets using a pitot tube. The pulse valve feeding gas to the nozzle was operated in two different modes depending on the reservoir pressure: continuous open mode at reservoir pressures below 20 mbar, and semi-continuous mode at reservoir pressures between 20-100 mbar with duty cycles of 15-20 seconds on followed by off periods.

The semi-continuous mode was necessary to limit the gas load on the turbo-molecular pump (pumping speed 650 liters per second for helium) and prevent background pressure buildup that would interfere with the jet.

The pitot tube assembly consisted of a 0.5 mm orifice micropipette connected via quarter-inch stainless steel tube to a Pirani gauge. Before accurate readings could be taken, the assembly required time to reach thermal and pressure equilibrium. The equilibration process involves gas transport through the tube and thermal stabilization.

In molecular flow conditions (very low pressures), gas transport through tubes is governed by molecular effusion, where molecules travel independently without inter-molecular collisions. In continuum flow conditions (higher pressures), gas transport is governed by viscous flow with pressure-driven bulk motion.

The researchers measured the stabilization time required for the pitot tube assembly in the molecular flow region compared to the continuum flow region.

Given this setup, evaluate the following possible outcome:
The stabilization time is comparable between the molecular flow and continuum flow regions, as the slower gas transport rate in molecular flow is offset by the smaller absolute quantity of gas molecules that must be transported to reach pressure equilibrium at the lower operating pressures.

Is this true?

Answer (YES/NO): NO